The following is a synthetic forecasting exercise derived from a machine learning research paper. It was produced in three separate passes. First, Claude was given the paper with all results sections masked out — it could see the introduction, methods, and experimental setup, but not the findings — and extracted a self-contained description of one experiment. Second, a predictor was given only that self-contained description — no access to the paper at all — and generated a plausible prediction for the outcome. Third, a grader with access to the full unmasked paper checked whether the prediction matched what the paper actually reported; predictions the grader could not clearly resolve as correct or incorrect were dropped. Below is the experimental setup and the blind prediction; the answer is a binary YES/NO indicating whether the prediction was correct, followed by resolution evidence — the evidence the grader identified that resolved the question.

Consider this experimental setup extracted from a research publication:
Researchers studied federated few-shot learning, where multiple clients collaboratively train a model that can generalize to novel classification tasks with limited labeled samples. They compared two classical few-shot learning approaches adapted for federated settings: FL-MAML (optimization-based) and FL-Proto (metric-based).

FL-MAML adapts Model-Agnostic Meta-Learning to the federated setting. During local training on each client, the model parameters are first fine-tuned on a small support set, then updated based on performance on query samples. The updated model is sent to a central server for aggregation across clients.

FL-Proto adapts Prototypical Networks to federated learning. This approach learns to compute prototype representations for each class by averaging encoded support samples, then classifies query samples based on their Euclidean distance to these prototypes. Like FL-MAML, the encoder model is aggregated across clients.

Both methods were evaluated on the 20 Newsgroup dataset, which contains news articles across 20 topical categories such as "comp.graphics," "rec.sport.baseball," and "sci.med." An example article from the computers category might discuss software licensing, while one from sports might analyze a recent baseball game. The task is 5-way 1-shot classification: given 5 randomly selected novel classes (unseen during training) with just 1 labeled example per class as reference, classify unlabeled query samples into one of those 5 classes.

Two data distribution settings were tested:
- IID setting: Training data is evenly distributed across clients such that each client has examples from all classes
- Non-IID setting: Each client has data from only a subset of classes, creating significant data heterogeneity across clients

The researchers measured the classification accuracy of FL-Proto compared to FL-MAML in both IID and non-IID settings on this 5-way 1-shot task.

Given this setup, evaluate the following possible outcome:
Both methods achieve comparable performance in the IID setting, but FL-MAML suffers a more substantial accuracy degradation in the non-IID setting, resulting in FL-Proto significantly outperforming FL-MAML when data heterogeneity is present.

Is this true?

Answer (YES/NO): NO